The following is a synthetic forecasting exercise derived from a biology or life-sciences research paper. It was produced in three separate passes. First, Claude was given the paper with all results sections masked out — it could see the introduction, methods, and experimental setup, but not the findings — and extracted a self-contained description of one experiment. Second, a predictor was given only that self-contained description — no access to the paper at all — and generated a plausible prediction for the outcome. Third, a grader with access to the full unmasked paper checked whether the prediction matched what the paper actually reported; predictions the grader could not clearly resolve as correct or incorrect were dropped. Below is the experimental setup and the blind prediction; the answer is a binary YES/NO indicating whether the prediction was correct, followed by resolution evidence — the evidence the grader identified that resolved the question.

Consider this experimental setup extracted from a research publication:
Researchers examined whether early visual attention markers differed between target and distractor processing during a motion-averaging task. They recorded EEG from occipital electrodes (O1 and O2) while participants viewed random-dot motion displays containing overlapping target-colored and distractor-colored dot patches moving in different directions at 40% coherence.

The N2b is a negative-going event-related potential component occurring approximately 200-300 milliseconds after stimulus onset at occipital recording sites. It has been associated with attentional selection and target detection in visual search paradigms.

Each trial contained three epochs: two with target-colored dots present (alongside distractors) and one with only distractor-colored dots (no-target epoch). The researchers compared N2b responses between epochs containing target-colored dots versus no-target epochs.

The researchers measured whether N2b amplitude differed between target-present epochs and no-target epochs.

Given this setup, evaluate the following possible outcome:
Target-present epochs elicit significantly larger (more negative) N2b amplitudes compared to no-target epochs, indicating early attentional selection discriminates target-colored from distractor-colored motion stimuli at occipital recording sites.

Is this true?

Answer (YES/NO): YES